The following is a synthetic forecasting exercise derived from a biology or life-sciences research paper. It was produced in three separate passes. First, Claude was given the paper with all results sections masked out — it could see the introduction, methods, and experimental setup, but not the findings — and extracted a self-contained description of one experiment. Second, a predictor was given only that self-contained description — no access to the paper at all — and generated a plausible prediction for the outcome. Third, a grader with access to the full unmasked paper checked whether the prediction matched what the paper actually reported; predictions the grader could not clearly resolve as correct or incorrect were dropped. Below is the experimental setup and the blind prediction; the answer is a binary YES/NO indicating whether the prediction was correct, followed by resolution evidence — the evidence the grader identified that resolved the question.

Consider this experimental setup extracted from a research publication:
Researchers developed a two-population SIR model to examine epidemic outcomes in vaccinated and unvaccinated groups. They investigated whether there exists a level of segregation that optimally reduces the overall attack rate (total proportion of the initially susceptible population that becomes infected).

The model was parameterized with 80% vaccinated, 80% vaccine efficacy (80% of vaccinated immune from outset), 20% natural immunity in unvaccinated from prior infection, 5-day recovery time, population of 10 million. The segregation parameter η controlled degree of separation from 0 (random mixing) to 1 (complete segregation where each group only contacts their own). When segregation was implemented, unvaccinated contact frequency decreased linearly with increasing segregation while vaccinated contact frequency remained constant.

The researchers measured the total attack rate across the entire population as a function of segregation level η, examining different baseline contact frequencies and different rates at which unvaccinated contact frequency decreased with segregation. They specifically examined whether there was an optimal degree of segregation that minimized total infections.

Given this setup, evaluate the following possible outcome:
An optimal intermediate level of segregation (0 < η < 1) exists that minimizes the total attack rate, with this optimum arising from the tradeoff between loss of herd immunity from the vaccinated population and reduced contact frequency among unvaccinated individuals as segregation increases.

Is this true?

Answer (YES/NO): NO